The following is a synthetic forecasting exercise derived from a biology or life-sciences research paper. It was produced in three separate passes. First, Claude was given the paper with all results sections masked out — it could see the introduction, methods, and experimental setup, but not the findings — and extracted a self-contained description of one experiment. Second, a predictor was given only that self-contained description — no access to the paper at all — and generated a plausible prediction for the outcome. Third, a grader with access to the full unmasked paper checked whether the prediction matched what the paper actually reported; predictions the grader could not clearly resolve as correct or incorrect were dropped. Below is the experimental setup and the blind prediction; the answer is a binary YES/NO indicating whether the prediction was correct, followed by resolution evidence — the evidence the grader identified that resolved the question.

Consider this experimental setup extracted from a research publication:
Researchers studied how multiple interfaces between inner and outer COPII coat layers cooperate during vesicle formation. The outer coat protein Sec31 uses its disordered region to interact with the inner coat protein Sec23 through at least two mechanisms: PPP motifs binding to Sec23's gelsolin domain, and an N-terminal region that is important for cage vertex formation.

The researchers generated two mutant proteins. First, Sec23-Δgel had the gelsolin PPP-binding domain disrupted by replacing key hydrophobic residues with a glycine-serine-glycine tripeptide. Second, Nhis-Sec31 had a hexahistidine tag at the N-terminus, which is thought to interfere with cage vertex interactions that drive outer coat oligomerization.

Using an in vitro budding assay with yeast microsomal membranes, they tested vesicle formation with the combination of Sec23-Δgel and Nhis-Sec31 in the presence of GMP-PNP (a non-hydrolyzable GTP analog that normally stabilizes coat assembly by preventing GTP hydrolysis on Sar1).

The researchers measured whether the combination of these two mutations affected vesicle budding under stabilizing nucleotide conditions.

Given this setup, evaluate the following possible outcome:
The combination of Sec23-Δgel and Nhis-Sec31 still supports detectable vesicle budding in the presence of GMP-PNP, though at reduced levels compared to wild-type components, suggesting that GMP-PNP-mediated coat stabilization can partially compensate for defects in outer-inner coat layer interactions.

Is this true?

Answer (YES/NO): NO